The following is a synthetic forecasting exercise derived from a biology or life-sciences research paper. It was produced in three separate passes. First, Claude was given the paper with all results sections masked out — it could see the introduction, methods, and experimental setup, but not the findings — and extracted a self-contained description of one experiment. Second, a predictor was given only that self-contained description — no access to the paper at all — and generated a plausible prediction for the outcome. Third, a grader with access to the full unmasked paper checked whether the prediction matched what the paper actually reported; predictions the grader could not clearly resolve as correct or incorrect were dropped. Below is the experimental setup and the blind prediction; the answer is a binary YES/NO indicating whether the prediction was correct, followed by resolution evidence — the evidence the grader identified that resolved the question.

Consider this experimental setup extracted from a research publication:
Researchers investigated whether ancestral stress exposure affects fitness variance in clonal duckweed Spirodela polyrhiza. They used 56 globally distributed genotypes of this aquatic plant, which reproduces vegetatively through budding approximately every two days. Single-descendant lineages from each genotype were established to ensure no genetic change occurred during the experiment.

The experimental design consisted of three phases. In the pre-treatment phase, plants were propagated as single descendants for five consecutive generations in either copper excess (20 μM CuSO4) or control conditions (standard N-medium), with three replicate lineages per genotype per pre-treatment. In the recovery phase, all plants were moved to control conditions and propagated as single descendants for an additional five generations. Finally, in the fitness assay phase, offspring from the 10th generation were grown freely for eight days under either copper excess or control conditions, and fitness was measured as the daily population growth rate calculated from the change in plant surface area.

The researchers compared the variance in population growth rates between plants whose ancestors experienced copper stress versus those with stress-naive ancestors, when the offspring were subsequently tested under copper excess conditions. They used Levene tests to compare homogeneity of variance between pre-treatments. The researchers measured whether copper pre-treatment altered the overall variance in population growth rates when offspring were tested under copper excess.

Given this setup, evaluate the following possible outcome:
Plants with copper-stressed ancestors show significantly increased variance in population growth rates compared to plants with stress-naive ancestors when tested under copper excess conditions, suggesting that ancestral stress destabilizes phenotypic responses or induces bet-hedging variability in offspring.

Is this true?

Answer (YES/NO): NO